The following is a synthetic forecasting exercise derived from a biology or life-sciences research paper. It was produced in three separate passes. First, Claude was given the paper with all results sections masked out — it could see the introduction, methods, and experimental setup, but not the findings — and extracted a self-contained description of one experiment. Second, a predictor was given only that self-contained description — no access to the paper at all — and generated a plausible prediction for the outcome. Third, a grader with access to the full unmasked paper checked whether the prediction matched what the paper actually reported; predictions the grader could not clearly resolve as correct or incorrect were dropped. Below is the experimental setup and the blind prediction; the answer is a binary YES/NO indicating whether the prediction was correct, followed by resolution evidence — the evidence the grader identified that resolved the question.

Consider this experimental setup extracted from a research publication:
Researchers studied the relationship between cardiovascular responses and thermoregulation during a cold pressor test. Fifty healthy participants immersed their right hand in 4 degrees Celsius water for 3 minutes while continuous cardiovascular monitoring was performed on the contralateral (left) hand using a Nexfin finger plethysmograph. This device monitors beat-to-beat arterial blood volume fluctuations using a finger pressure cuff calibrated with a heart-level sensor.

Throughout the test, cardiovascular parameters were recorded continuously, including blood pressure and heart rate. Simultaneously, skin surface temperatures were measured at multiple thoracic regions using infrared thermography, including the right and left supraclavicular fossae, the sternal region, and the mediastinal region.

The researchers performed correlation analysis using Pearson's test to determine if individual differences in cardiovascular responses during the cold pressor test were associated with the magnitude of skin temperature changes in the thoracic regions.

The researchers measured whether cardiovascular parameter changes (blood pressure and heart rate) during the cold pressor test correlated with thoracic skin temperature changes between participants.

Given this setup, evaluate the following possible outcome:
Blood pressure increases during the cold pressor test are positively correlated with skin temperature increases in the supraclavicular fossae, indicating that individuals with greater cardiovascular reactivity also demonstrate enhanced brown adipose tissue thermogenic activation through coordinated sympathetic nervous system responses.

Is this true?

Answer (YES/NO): NO